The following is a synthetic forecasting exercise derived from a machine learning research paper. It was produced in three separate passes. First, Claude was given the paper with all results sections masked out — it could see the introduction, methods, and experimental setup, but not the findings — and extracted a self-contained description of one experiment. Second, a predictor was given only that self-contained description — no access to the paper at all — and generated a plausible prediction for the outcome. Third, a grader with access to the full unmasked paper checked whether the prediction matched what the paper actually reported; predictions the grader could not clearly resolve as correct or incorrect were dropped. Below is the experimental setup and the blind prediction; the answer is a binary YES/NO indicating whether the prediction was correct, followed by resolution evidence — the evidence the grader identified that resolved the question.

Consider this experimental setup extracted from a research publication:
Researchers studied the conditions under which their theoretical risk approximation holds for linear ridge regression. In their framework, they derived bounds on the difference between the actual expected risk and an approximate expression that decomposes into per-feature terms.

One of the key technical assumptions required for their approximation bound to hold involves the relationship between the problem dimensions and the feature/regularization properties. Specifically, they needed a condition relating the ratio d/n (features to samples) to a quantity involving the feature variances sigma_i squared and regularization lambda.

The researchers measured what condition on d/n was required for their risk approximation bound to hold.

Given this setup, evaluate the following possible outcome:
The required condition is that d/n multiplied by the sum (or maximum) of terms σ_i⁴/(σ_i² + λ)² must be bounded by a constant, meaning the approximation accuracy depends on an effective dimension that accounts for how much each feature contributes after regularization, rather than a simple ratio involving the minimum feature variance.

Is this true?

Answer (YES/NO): NO